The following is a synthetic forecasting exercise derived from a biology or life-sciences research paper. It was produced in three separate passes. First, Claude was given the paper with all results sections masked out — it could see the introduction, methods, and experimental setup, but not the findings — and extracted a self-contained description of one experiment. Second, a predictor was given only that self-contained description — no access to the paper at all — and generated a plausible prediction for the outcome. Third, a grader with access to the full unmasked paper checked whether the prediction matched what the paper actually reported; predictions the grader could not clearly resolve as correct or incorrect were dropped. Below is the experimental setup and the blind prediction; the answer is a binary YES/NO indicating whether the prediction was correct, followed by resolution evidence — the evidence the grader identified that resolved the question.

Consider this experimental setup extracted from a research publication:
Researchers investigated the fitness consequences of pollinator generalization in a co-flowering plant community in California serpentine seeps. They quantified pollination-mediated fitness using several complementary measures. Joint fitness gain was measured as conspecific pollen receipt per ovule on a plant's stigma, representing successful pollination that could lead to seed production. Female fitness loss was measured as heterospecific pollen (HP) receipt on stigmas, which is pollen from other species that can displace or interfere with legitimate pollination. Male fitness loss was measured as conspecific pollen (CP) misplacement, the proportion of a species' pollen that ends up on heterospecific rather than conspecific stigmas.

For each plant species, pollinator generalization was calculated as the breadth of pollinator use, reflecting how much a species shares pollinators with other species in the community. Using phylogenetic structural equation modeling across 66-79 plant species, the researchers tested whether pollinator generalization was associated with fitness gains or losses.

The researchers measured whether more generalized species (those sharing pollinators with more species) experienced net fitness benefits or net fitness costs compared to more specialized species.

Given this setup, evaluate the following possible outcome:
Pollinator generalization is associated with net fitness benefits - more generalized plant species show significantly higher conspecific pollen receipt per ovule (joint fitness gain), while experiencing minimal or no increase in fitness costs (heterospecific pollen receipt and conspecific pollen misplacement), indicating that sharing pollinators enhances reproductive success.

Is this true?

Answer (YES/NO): NO